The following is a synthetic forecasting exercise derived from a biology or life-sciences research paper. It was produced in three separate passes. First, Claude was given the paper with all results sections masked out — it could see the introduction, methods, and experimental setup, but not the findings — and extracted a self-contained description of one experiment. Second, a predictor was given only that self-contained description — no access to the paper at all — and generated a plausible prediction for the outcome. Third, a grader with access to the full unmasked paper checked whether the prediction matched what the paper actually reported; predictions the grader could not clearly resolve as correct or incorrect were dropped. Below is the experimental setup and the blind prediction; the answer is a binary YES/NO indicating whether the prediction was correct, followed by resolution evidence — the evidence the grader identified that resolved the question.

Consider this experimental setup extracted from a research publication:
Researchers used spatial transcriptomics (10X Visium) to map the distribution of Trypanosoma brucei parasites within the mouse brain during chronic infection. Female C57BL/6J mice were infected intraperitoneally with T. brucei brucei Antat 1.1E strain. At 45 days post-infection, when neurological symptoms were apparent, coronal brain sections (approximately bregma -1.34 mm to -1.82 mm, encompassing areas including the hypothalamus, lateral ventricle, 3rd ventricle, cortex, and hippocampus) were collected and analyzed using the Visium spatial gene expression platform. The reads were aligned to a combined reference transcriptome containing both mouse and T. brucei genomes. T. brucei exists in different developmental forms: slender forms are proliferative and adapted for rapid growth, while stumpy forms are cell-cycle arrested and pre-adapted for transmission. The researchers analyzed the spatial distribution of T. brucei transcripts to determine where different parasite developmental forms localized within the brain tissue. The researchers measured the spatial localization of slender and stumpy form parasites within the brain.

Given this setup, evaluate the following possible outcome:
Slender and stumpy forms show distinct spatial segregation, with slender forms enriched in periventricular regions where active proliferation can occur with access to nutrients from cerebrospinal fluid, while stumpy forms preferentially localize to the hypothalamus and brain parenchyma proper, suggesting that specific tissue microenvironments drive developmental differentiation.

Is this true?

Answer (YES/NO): NO